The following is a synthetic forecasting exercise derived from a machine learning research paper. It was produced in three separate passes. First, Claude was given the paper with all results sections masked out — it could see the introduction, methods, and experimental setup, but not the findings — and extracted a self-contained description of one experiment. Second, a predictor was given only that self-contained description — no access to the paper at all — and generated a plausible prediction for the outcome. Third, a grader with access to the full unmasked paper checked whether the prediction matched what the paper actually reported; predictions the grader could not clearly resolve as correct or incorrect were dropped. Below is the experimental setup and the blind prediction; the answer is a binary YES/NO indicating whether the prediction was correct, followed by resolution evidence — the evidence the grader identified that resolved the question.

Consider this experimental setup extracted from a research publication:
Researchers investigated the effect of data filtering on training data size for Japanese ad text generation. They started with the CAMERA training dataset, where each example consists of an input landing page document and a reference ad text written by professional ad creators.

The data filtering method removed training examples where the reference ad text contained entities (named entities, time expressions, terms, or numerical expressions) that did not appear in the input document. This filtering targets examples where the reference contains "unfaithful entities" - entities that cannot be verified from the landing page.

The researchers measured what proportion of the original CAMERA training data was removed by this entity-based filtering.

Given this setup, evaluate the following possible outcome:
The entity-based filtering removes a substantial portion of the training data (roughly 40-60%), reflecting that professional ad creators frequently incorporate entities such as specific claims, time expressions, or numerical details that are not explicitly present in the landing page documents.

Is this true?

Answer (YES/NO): YES